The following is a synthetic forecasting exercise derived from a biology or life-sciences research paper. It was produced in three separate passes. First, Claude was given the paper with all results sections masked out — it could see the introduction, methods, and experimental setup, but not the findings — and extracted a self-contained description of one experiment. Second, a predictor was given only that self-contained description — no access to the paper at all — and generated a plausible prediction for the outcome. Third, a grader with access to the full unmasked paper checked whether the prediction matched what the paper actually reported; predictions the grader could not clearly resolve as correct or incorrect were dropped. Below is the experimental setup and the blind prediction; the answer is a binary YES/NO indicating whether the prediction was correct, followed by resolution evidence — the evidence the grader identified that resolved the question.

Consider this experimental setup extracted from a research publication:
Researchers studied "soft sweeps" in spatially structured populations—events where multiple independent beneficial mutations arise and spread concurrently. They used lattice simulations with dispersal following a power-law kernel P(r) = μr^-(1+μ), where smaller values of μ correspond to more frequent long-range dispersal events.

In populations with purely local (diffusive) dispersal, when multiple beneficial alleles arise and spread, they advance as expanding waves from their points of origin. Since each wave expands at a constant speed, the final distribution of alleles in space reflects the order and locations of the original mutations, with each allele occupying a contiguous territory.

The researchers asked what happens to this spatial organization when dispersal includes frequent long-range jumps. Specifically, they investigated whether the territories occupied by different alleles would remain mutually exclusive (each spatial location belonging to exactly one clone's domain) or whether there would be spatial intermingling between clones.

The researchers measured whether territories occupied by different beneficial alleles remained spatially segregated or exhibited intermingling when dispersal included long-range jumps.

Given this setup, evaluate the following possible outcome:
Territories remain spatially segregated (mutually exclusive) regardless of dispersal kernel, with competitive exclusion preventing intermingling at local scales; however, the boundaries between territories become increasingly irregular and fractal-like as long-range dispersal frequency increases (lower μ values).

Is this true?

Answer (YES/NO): NO